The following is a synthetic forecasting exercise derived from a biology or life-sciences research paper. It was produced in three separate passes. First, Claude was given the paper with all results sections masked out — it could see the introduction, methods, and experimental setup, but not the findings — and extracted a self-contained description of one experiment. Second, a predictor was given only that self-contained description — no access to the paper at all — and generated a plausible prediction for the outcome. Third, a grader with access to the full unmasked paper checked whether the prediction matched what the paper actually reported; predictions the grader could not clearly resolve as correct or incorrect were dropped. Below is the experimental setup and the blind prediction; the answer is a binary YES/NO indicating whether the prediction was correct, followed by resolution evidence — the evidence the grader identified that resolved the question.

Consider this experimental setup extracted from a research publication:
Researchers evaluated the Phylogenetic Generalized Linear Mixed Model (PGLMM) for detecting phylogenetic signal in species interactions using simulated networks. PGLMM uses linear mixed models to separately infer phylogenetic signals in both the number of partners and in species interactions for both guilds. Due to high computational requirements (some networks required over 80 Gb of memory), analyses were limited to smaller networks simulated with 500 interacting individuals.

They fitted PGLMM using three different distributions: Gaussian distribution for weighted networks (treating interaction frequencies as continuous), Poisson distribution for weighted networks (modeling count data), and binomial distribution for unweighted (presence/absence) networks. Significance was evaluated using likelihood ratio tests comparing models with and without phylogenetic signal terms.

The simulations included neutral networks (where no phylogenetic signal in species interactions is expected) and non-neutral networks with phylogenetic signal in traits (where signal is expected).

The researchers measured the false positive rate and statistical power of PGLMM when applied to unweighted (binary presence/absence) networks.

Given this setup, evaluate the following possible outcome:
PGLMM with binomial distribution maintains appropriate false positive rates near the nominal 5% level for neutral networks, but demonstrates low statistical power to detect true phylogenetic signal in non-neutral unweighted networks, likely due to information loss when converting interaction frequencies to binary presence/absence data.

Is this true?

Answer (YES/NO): NO